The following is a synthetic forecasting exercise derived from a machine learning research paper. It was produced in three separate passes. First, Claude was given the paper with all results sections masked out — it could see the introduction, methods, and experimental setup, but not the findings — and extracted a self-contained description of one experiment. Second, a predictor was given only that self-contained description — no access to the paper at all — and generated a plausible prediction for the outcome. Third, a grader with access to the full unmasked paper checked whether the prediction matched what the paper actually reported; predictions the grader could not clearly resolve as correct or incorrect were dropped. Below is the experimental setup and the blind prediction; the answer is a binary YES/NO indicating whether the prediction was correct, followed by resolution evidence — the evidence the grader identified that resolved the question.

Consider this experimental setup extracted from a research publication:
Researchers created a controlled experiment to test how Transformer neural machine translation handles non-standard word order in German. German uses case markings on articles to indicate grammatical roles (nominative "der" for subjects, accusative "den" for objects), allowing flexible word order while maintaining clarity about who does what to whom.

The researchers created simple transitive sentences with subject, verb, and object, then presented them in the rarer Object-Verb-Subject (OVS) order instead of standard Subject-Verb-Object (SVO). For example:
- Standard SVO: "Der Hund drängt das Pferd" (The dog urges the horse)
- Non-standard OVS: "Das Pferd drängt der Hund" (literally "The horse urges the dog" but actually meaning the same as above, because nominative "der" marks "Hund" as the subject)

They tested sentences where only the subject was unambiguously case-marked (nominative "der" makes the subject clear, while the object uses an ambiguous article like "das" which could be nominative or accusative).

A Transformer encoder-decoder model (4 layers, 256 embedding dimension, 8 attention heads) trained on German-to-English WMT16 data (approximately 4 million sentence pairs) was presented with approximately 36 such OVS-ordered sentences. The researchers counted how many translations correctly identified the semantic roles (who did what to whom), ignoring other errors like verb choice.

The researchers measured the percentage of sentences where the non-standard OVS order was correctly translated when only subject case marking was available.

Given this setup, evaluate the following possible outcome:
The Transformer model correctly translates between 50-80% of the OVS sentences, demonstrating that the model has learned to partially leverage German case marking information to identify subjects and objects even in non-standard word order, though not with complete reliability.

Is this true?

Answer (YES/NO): NO